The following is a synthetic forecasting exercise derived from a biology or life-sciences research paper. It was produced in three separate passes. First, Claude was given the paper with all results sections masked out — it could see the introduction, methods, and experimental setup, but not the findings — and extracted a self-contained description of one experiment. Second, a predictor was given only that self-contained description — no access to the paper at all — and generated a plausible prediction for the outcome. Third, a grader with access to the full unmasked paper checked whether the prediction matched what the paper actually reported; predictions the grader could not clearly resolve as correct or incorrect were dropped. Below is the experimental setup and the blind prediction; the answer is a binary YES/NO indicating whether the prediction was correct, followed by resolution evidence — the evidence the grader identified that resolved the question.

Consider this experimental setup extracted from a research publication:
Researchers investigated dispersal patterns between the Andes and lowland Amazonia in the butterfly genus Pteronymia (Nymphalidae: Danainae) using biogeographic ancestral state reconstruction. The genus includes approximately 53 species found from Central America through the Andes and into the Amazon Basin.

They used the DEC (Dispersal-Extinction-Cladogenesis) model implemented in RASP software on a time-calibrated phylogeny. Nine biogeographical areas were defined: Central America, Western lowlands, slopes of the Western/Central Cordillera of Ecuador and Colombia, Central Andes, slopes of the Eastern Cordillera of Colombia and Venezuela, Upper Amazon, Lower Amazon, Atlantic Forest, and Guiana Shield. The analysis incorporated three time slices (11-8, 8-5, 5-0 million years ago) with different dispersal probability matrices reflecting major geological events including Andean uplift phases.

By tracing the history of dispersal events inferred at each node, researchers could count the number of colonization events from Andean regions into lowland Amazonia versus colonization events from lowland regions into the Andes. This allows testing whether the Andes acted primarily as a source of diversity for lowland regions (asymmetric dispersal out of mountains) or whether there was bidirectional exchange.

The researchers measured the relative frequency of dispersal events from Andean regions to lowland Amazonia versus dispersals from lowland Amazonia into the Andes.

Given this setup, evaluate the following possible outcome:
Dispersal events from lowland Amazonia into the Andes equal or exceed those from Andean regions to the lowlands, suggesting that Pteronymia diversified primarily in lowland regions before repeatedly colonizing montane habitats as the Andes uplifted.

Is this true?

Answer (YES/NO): NO